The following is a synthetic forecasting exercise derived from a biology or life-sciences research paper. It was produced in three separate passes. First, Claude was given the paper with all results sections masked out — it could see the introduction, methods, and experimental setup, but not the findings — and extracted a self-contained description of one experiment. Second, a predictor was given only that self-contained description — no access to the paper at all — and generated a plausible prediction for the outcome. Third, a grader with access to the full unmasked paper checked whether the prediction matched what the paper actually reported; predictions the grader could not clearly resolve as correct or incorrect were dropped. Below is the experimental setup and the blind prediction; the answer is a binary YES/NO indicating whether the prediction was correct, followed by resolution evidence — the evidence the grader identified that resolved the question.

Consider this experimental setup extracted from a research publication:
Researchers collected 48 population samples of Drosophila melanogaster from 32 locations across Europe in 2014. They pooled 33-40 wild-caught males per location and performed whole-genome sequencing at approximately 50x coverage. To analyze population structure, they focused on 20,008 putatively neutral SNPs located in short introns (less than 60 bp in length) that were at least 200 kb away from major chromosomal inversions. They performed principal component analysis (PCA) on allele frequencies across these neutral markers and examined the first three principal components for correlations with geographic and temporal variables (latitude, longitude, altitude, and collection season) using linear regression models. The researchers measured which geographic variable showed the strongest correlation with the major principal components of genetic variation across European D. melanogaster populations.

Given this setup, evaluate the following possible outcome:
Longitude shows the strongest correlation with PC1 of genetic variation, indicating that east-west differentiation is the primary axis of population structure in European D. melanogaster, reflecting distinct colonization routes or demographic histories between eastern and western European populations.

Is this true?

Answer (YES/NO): YES